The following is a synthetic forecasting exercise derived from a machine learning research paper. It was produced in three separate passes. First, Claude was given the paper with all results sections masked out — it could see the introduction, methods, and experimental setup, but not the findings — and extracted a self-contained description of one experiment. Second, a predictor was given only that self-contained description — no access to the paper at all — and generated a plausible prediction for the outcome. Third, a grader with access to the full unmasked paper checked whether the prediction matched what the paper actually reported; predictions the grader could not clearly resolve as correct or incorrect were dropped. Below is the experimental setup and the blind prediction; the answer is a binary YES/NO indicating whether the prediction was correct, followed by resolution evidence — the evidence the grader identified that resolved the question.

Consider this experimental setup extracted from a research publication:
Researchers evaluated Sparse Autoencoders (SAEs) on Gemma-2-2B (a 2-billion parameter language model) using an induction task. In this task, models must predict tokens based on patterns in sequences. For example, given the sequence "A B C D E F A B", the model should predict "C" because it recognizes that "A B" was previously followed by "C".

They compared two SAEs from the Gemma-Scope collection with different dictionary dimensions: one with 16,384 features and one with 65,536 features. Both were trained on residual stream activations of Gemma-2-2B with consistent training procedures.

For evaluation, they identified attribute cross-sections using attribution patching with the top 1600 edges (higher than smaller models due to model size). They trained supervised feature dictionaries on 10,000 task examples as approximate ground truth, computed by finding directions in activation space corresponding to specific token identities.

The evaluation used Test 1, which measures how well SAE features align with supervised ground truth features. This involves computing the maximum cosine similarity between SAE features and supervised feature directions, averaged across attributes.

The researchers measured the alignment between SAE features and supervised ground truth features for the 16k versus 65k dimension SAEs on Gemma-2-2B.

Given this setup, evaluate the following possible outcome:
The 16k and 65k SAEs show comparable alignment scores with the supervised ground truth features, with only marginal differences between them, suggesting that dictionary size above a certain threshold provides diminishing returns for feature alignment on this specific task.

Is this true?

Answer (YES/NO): NO